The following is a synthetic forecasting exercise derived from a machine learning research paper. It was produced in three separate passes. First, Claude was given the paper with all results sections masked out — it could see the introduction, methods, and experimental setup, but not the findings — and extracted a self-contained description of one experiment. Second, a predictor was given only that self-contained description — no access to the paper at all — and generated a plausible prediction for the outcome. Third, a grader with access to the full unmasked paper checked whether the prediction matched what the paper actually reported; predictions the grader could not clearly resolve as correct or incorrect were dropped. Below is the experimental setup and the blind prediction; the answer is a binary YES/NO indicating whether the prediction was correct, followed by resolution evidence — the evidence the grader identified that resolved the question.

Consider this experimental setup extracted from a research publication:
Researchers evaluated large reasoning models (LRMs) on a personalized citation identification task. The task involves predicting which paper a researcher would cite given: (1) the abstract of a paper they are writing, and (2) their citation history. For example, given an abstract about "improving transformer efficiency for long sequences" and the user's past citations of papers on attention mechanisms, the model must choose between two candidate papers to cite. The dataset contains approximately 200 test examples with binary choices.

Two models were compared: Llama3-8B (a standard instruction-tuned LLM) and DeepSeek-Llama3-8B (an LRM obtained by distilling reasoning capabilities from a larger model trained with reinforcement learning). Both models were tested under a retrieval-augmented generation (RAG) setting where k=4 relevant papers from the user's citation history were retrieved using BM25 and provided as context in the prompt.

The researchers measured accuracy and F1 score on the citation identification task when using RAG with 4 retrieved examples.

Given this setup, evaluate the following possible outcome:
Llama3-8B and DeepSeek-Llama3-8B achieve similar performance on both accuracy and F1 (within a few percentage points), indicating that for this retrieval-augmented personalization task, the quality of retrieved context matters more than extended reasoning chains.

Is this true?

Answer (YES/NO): NO